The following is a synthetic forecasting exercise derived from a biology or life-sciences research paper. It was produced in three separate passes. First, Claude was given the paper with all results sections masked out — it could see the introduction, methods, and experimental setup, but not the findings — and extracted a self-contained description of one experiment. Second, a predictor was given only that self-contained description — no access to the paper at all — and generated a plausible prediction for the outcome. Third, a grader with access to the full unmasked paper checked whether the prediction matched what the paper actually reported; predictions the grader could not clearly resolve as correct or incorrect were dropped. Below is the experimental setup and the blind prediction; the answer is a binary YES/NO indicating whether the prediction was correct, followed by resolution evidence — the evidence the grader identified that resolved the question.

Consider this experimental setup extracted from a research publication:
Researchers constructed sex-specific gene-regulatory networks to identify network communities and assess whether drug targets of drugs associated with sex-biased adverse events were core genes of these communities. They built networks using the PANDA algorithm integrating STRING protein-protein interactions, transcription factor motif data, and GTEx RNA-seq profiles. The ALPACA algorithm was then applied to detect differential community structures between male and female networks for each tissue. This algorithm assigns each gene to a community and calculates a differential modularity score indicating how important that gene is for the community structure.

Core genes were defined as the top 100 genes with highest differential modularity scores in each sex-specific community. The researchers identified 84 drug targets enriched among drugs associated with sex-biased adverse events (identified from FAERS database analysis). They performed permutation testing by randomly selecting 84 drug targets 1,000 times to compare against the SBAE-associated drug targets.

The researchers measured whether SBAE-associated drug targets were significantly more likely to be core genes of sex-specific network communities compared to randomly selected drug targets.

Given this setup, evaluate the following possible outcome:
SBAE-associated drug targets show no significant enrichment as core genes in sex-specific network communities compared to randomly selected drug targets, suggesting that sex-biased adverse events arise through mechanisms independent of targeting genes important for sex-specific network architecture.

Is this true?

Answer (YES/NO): NO